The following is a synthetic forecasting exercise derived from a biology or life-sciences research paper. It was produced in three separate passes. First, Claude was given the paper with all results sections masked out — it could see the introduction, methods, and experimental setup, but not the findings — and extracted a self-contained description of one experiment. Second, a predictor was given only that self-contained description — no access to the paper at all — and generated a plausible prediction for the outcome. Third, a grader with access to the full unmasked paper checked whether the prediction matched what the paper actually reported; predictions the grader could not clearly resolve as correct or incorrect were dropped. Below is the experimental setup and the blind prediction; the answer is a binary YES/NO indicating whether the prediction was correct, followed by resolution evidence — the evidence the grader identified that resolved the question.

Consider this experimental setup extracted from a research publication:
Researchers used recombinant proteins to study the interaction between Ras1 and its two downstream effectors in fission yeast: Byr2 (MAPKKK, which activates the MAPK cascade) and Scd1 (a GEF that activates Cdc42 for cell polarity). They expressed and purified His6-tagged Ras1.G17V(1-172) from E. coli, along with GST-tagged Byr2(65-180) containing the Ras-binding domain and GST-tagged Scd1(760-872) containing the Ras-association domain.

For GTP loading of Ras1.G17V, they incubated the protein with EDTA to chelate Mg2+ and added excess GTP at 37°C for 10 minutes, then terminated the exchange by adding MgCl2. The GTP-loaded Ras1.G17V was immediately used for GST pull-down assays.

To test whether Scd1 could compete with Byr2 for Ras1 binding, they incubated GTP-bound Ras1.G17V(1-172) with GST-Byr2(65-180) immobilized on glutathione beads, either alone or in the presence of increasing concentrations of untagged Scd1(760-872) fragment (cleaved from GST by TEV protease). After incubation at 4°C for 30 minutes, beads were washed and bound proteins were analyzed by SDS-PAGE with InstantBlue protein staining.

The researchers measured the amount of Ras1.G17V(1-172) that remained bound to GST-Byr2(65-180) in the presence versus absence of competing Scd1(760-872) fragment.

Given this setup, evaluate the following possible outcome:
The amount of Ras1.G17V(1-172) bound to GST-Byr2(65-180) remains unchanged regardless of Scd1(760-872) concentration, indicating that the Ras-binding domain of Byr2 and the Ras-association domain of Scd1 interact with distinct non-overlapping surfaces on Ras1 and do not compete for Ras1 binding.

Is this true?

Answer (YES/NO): NO